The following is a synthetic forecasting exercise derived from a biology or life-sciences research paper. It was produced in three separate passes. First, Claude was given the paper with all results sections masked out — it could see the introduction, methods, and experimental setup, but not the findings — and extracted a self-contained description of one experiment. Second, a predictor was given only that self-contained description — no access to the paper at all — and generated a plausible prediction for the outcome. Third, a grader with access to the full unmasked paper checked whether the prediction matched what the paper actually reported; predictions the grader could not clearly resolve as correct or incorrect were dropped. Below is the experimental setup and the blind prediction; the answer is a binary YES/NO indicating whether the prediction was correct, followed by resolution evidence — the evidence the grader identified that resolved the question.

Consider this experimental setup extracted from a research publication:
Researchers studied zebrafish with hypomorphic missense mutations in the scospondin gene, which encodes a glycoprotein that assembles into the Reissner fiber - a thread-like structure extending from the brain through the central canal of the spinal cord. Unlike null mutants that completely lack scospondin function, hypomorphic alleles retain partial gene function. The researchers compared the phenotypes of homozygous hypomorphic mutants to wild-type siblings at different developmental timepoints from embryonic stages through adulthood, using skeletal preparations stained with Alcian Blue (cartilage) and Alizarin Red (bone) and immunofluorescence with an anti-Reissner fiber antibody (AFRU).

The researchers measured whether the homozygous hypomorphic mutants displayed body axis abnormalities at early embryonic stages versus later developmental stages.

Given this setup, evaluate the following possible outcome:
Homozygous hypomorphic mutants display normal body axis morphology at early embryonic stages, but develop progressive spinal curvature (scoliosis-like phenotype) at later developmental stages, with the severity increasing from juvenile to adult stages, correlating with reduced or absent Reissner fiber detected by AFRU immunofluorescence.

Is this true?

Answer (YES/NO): YES